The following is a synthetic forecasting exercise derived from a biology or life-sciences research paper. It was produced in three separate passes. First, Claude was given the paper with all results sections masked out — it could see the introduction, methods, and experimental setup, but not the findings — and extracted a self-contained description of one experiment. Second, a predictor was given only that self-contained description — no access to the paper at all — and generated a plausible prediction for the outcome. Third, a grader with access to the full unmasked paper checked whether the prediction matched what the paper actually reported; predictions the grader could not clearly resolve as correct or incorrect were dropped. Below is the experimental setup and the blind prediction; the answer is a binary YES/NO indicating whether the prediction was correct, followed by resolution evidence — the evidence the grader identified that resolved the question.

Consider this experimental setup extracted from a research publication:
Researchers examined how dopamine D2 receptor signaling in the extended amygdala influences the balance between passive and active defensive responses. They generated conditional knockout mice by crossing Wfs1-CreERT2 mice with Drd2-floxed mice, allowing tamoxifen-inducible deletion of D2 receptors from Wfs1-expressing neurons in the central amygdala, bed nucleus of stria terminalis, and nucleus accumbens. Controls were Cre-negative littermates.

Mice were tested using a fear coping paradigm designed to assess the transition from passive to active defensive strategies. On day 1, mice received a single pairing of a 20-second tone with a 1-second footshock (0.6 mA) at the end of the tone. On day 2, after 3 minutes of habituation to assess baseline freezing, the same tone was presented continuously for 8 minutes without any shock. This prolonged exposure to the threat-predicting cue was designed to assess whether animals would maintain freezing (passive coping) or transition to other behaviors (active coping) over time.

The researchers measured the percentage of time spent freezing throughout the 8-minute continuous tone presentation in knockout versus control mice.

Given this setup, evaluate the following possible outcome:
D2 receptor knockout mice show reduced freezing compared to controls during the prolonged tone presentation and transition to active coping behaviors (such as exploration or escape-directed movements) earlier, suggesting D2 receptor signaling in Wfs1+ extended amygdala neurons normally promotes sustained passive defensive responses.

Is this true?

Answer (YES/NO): NO